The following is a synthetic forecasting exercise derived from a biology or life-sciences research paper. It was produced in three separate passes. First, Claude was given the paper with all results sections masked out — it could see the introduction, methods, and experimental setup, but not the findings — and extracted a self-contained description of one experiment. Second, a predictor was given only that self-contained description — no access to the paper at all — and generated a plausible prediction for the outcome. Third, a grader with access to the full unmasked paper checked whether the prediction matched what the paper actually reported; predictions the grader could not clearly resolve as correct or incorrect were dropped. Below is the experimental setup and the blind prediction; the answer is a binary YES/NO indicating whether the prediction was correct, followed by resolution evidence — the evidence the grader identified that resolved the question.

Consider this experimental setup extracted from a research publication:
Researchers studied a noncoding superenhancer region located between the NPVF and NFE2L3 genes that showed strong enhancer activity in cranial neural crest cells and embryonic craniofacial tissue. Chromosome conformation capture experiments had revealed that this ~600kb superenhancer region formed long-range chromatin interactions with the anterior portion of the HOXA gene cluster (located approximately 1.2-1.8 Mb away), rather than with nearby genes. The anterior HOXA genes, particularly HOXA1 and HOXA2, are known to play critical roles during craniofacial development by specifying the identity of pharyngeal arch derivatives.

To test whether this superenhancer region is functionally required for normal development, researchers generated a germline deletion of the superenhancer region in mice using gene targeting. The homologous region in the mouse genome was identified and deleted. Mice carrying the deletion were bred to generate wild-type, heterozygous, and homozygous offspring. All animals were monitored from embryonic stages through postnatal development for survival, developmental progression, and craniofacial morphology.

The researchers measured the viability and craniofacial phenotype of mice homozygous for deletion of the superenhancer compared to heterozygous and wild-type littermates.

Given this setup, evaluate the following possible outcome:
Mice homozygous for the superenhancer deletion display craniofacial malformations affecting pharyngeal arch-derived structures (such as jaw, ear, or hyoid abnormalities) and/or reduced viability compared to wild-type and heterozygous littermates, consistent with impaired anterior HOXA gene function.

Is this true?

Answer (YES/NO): YES